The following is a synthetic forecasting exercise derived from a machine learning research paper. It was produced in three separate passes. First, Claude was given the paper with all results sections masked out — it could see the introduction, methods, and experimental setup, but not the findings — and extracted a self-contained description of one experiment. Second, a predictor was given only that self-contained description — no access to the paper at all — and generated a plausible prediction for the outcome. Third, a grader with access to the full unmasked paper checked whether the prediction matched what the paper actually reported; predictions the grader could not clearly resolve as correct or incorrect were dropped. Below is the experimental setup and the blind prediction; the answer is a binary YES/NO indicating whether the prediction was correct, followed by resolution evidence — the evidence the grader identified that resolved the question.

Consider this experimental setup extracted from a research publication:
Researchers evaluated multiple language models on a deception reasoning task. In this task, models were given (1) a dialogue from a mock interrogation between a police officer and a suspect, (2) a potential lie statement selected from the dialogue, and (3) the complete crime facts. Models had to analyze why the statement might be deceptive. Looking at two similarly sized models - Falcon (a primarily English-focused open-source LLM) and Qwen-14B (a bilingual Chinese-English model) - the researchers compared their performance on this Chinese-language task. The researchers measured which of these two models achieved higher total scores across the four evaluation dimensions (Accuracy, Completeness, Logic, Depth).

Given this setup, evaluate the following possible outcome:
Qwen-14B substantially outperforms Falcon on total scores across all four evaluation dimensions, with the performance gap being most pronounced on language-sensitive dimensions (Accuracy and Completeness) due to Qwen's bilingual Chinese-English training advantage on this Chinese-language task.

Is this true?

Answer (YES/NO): NO